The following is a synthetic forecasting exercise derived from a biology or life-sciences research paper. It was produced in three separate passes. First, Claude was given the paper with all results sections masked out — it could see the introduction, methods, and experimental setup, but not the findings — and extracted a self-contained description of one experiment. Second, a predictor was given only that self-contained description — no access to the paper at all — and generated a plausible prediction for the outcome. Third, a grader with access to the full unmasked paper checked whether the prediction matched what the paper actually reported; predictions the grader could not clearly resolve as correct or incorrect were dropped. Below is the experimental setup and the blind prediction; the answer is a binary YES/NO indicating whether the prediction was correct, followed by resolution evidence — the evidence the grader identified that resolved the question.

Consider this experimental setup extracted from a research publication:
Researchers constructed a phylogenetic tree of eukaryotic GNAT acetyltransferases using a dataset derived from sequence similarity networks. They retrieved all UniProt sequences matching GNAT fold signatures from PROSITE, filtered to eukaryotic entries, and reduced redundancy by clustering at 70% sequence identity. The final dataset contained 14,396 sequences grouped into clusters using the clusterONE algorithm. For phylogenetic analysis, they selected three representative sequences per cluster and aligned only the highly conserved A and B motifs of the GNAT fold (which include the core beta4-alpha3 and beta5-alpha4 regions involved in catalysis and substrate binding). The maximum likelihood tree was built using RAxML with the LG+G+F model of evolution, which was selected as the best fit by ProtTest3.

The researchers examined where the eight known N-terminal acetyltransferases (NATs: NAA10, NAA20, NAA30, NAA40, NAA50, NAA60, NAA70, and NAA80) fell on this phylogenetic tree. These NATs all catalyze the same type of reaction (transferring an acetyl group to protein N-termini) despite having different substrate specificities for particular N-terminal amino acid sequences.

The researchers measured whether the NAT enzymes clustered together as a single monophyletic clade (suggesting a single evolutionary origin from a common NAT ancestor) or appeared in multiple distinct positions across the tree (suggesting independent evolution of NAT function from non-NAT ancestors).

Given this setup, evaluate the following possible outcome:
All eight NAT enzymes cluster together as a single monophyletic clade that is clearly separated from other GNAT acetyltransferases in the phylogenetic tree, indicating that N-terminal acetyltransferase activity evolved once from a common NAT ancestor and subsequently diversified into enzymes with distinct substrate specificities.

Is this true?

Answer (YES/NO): NO